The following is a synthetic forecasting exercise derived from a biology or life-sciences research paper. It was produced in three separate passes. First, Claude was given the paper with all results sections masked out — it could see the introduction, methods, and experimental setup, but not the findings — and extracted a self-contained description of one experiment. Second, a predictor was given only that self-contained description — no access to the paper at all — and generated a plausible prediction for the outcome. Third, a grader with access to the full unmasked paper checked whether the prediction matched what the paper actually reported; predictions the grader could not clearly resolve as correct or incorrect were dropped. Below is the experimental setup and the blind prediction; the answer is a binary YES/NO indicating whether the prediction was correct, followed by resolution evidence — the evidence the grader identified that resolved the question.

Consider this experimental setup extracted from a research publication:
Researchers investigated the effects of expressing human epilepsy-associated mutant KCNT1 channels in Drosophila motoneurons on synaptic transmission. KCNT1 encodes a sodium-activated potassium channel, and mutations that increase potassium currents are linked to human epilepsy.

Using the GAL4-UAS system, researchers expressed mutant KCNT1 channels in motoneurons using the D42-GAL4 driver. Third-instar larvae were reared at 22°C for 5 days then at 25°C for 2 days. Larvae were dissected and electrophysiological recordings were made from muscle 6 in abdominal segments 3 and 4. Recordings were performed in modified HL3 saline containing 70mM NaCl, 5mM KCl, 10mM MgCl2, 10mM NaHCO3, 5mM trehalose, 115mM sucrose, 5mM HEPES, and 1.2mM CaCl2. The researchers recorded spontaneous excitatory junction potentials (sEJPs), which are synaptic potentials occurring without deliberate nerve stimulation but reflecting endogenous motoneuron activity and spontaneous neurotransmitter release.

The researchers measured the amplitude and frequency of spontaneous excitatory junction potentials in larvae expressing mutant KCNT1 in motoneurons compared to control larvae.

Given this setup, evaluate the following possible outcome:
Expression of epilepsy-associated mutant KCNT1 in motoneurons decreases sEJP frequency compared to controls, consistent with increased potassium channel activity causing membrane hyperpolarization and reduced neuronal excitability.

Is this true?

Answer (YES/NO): NO